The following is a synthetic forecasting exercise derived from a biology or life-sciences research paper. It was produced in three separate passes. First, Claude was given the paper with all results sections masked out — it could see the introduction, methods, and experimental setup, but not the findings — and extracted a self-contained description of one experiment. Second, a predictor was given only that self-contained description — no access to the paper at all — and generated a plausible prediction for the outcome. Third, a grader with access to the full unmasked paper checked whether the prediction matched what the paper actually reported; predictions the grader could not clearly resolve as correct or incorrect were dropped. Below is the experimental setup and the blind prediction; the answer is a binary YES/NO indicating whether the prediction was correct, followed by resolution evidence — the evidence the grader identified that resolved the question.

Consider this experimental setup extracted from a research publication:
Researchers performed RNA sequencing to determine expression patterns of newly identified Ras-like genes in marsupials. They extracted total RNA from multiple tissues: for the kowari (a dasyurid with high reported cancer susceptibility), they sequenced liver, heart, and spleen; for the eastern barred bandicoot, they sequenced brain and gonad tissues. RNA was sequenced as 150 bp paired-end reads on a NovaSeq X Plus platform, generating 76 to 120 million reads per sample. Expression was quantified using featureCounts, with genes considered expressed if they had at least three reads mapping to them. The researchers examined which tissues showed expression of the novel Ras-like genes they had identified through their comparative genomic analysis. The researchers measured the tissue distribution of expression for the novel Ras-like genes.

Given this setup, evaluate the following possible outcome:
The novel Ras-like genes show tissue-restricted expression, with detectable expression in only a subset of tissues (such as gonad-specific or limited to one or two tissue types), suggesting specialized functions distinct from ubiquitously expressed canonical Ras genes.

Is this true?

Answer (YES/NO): YES